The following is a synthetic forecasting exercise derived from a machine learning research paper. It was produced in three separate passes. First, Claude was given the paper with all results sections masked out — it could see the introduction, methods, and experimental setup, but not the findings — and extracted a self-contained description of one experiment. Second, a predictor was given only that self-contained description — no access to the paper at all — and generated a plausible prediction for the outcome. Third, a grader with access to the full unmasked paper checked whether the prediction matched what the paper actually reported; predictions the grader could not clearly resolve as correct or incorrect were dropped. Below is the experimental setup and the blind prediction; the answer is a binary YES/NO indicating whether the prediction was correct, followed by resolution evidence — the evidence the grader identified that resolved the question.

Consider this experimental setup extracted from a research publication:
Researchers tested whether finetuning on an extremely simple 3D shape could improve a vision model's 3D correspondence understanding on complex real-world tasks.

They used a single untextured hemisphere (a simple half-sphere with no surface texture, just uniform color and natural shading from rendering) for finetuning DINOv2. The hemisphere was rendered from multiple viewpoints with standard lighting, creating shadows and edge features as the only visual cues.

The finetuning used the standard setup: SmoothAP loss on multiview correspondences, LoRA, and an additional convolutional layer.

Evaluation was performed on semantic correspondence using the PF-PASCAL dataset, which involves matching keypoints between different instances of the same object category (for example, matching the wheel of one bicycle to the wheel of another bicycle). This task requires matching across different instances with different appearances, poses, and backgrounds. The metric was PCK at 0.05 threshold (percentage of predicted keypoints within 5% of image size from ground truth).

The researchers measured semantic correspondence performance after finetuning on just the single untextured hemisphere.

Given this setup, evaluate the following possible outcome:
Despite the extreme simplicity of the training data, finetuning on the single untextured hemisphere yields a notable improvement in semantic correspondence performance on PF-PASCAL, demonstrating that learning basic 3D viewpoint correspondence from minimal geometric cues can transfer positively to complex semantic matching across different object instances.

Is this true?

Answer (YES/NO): YES